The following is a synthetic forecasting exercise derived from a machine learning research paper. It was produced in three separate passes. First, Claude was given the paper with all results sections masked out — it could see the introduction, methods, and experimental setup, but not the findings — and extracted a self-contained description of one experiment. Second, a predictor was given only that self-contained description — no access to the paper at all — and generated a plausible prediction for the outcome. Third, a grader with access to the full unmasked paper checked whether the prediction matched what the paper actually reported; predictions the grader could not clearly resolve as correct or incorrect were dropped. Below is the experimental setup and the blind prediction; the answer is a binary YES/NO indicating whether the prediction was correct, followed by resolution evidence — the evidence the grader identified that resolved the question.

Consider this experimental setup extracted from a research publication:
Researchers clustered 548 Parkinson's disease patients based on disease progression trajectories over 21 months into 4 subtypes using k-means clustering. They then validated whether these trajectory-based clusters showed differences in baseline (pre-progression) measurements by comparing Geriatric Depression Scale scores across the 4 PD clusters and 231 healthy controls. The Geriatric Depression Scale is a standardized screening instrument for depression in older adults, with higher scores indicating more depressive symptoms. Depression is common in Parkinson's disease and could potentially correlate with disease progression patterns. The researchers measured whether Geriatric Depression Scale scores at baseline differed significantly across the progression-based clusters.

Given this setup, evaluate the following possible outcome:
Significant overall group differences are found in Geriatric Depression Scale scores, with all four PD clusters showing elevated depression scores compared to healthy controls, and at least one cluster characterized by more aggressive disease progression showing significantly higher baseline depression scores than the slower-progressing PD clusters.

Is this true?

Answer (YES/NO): NO